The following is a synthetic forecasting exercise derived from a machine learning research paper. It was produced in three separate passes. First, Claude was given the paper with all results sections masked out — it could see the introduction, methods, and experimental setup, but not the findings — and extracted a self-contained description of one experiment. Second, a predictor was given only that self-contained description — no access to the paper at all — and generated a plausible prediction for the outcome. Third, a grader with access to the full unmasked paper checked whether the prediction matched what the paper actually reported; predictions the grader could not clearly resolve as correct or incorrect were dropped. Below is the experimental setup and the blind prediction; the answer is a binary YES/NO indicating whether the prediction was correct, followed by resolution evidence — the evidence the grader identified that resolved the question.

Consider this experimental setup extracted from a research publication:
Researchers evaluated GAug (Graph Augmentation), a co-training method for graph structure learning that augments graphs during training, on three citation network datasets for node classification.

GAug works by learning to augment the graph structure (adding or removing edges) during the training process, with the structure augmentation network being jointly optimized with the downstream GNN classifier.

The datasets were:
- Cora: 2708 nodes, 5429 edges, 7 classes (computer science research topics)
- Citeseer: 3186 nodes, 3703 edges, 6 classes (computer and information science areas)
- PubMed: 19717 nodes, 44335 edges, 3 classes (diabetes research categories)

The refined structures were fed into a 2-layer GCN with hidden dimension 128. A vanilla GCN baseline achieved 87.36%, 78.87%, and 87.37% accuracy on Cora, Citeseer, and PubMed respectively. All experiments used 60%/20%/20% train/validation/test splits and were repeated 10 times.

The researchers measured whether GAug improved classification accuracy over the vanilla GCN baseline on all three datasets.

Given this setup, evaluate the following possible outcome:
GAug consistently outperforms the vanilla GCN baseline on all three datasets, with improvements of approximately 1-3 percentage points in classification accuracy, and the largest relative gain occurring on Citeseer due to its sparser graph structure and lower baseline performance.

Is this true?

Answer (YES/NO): NO